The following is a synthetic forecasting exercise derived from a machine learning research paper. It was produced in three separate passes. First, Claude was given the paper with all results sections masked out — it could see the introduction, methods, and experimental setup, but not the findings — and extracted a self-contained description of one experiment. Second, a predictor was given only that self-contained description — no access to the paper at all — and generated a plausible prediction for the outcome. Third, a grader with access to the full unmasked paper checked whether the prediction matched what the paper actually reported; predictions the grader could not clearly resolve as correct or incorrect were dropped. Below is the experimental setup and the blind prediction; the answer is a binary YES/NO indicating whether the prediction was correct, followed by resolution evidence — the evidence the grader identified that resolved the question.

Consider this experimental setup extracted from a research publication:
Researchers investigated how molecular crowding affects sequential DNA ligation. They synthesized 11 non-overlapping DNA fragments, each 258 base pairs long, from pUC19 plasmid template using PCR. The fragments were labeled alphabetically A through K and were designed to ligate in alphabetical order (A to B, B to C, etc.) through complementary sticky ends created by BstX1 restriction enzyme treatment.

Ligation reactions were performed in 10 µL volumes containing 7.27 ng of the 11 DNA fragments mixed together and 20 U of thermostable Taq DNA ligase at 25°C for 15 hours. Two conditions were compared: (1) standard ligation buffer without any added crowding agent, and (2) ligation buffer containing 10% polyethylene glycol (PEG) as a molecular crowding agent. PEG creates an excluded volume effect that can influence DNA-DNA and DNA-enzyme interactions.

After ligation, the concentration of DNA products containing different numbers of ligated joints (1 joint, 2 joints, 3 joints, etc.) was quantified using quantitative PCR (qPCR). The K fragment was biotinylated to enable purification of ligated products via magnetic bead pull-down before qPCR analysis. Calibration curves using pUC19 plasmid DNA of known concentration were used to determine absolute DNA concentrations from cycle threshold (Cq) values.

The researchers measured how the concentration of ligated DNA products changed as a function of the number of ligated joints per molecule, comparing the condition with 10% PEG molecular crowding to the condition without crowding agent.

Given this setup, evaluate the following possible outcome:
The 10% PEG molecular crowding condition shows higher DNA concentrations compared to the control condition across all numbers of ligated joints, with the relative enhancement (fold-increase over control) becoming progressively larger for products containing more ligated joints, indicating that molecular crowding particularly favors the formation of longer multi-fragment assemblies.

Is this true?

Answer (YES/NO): YES